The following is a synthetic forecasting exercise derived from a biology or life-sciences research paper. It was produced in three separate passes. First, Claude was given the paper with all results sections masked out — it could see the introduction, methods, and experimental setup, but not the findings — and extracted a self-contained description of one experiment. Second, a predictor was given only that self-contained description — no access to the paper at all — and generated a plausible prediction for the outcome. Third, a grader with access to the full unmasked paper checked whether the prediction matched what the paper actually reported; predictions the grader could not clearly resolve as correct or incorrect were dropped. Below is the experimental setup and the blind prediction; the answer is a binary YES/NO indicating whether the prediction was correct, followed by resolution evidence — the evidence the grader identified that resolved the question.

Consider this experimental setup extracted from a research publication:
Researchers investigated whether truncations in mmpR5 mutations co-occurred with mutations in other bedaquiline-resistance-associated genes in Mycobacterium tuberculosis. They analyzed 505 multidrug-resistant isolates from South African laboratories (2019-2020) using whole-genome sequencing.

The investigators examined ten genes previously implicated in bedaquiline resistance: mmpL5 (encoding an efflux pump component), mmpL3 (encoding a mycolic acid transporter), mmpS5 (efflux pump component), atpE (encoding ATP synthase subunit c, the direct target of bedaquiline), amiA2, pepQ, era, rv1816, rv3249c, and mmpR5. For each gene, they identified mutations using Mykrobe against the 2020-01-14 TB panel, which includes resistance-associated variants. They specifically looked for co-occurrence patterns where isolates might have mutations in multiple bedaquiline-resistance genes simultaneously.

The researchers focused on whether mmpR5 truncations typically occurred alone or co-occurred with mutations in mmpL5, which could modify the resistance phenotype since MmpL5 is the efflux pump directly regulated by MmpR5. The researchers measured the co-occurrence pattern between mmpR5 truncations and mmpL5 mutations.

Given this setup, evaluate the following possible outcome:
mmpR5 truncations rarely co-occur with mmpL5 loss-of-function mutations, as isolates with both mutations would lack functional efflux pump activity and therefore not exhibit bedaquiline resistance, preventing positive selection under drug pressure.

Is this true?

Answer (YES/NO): YES